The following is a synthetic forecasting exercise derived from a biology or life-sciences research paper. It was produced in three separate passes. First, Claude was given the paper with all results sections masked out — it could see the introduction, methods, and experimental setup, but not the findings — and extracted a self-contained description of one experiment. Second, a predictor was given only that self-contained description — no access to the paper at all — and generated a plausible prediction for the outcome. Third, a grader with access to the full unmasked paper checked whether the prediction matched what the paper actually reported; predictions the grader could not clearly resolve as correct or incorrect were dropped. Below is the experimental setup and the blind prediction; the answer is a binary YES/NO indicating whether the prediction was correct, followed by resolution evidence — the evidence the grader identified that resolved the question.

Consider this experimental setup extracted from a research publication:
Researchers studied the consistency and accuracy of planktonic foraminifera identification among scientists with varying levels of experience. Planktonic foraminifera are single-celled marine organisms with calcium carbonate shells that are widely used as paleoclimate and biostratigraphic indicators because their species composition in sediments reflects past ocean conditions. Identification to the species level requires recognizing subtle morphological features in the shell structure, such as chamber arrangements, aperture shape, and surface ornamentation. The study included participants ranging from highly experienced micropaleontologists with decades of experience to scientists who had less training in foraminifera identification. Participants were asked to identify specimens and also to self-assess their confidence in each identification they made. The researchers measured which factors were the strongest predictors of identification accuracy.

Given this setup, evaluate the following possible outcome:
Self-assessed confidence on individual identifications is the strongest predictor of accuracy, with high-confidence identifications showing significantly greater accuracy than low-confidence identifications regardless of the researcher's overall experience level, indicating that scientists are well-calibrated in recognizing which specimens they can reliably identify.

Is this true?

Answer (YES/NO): NO